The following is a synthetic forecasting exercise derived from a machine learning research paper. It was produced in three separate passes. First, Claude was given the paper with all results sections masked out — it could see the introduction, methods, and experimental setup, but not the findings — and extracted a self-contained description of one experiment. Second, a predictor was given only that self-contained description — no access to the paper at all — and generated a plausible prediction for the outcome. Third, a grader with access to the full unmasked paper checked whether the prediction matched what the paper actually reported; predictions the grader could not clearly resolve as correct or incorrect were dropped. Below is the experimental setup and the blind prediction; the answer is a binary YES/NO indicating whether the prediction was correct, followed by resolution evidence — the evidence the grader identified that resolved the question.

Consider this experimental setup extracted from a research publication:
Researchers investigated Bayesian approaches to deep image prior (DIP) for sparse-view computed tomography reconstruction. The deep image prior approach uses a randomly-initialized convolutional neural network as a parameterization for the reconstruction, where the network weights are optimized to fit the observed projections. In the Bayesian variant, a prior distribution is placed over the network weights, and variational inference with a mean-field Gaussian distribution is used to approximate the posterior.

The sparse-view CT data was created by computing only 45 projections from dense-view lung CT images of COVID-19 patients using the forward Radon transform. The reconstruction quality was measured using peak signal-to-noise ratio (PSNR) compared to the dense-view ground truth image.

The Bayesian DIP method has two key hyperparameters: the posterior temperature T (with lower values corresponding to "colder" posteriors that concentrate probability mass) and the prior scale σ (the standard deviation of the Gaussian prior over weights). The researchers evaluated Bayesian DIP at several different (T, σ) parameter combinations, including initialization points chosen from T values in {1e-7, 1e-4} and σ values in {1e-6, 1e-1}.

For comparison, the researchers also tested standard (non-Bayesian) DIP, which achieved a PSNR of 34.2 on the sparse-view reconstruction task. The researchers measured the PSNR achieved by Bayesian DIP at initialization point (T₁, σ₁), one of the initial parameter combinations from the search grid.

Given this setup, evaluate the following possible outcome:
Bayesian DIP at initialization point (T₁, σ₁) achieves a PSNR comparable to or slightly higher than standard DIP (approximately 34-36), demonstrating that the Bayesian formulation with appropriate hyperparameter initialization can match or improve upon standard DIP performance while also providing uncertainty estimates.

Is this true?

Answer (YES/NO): NO